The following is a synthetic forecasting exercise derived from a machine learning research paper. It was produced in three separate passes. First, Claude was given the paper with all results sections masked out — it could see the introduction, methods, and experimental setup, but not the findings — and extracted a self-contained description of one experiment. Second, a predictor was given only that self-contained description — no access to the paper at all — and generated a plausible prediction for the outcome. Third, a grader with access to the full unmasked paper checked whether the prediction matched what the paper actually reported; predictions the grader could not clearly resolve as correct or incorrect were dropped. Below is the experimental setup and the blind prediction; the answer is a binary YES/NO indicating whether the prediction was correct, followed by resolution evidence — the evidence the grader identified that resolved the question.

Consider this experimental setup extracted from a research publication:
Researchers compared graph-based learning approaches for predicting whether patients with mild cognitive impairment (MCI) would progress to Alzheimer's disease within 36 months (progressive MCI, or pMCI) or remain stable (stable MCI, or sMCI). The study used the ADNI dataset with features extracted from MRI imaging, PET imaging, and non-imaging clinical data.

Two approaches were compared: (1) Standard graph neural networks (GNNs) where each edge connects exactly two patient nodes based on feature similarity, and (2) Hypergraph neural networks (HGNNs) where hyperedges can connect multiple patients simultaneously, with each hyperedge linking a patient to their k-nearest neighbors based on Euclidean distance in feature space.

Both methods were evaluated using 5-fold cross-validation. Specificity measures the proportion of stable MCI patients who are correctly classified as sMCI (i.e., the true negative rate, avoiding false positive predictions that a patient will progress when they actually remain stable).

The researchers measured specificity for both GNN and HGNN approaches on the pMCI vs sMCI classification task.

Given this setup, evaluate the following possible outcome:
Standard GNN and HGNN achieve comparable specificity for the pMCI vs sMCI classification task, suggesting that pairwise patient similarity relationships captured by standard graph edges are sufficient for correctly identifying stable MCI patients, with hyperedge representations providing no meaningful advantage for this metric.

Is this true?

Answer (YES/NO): NO